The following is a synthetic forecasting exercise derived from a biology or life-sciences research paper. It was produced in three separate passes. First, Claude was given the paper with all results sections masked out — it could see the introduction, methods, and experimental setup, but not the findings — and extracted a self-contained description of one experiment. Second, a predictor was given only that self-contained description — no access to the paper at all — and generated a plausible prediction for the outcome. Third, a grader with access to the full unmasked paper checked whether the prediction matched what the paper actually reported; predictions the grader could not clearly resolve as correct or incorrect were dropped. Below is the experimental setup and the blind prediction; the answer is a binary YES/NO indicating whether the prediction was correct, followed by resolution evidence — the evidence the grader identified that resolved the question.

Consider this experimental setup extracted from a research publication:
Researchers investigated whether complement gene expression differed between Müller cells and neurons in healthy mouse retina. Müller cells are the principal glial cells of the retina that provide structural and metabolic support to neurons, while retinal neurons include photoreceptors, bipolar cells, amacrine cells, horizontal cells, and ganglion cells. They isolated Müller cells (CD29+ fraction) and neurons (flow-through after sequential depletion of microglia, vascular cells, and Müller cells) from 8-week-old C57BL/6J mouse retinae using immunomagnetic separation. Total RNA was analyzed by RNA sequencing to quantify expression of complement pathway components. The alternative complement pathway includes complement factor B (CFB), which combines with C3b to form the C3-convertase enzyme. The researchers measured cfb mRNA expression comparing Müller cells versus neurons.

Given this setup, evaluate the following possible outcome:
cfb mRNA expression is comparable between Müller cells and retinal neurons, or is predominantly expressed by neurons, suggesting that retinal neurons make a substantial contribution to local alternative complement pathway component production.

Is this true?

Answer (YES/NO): NO